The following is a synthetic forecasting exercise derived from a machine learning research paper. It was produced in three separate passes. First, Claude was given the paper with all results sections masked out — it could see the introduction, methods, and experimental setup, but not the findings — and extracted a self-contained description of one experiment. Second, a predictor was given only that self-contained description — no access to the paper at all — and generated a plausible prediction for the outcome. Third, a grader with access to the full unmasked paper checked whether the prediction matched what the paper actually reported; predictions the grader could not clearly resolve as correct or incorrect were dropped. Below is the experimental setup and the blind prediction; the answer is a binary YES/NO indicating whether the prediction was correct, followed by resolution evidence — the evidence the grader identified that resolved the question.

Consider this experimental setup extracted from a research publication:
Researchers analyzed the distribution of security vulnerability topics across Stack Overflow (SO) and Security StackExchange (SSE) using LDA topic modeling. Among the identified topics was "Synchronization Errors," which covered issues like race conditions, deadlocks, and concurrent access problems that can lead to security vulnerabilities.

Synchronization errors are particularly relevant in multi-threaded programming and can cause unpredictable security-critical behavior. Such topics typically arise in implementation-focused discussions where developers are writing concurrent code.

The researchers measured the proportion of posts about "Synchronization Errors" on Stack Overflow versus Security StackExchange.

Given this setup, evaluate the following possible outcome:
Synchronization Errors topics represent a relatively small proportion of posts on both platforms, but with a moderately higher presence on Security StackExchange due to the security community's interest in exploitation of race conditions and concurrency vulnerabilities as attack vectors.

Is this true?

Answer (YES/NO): NO